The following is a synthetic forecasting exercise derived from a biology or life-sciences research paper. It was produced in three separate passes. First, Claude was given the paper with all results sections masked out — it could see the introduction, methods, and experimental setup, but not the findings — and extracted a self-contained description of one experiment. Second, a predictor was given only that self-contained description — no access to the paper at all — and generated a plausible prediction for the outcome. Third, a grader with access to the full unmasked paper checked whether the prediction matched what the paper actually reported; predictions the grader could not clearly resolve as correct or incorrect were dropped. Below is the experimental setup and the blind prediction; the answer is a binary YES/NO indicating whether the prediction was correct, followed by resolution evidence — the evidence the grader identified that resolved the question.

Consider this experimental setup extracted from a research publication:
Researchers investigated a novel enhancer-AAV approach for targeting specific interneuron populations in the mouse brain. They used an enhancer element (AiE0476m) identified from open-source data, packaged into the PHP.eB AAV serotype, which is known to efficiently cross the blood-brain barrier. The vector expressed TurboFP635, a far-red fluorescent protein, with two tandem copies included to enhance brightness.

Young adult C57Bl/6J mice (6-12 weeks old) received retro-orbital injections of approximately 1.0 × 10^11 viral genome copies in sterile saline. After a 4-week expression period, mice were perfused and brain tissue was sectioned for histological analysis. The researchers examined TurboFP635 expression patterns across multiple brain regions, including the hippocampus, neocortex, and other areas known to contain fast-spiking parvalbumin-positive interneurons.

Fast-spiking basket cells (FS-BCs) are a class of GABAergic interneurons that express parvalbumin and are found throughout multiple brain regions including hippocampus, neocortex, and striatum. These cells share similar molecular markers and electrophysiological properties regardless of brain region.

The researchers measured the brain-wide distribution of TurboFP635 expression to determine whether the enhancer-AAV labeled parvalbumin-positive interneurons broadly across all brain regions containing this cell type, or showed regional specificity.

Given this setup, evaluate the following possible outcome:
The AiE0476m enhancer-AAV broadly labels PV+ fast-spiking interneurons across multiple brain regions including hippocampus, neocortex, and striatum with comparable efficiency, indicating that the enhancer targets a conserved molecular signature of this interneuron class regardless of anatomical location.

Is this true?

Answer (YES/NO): NO